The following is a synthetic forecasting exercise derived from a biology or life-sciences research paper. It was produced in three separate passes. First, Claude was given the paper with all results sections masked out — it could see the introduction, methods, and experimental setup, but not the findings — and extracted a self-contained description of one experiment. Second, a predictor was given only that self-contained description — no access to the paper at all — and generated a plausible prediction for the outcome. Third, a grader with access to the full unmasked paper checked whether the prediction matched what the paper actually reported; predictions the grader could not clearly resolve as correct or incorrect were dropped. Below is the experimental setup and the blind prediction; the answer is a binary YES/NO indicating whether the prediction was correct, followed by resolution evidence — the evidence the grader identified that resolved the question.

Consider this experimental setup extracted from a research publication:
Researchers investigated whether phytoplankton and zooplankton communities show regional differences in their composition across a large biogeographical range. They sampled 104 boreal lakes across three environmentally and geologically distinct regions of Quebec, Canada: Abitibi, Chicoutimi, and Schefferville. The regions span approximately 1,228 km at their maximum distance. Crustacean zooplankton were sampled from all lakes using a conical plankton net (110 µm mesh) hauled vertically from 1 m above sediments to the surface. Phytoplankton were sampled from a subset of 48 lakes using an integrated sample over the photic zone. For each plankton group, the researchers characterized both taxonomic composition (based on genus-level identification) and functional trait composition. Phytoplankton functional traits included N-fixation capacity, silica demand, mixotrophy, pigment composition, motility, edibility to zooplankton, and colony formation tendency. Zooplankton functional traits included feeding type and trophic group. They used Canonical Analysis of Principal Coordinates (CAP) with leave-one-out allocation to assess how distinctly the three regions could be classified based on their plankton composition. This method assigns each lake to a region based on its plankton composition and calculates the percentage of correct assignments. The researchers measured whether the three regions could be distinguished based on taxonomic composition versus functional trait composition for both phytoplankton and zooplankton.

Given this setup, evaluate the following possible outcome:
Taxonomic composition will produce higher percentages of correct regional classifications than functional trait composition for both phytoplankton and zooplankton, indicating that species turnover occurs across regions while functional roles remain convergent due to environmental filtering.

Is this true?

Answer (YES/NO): YES